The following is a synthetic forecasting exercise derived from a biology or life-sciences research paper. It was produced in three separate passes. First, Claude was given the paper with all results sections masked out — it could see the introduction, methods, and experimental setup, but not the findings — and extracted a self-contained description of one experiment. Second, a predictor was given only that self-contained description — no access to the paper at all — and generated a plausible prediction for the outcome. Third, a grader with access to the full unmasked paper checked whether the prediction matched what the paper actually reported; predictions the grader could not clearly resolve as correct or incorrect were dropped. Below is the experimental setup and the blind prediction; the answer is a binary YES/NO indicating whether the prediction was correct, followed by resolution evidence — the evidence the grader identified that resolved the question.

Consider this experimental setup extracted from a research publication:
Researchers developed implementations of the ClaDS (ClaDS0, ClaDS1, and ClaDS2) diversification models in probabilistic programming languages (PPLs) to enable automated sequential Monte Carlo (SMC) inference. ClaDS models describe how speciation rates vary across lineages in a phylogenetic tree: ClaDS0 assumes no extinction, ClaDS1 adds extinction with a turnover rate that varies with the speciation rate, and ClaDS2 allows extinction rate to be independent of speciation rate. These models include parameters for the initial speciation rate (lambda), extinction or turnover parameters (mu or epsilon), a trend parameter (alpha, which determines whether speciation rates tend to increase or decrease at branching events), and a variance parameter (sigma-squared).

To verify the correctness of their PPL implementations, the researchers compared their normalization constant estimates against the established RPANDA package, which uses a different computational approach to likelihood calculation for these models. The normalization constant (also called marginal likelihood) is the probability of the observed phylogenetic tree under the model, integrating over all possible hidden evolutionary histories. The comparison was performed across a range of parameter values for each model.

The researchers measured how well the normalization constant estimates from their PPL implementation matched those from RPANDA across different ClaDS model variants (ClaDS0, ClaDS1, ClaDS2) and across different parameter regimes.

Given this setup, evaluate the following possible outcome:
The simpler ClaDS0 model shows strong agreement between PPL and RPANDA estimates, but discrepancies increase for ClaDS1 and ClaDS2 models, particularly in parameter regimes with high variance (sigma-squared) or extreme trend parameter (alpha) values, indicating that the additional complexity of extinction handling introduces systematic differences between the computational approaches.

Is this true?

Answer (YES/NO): NO